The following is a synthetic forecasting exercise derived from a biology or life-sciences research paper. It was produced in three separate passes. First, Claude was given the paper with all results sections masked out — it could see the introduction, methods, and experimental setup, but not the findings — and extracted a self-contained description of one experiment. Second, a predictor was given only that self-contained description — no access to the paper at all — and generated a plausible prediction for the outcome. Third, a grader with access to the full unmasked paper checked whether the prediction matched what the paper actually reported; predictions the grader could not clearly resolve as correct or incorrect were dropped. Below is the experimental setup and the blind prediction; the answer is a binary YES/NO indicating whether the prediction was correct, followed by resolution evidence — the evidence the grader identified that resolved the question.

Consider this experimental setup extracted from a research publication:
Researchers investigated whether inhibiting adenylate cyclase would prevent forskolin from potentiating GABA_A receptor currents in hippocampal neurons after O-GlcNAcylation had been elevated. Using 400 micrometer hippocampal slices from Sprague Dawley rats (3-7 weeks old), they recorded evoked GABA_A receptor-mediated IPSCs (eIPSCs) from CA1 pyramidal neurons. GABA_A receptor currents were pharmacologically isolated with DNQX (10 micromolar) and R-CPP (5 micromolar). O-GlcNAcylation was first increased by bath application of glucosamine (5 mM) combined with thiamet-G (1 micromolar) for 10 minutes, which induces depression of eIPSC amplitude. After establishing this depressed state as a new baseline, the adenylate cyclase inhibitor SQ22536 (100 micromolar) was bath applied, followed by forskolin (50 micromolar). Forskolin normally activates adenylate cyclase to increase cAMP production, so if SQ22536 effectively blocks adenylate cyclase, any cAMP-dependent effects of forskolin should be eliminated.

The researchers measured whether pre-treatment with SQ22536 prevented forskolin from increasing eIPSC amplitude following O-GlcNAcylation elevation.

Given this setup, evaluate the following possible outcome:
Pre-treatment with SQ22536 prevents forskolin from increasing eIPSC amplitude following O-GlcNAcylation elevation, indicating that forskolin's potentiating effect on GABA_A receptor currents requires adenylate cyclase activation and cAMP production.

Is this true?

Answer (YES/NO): NO